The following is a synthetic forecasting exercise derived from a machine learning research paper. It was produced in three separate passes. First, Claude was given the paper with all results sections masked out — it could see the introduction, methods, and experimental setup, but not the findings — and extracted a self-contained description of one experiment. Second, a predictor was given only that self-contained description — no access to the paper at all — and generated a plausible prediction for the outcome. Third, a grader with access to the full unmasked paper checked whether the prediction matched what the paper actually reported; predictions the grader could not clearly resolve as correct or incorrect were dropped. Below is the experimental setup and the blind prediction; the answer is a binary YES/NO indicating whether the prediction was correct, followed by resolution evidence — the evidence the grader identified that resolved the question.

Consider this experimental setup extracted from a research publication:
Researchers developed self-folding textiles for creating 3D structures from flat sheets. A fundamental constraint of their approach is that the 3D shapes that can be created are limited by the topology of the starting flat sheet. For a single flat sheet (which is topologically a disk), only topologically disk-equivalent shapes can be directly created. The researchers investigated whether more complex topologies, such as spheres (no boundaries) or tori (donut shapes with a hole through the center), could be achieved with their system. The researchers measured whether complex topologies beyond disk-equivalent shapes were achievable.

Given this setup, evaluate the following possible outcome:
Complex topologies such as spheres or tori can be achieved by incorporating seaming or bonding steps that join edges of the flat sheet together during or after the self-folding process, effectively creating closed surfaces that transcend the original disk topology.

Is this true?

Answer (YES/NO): YES